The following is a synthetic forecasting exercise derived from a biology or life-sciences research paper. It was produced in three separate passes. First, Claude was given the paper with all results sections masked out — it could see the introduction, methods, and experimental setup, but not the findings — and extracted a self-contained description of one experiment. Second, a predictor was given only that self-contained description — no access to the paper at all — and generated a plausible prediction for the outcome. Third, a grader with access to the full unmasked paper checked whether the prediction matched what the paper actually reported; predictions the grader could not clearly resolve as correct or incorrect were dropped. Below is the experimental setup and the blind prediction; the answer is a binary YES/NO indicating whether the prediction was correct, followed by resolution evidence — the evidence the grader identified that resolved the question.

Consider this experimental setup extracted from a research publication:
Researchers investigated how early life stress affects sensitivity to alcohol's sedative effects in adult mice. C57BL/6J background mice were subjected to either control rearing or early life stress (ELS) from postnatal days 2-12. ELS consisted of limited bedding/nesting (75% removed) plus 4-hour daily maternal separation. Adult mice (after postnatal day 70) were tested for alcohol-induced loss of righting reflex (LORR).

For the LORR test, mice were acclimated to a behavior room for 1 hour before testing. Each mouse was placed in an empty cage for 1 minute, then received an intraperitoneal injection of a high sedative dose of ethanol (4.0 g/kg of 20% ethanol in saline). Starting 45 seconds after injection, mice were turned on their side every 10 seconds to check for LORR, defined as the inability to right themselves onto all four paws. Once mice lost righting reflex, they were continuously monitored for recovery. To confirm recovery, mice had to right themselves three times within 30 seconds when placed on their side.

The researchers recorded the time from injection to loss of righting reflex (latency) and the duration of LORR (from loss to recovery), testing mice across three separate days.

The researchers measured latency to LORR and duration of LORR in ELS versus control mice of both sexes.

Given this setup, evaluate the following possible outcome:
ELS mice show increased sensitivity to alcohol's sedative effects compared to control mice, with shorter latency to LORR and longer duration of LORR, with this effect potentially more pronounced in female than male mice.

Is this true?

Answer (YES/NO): NO